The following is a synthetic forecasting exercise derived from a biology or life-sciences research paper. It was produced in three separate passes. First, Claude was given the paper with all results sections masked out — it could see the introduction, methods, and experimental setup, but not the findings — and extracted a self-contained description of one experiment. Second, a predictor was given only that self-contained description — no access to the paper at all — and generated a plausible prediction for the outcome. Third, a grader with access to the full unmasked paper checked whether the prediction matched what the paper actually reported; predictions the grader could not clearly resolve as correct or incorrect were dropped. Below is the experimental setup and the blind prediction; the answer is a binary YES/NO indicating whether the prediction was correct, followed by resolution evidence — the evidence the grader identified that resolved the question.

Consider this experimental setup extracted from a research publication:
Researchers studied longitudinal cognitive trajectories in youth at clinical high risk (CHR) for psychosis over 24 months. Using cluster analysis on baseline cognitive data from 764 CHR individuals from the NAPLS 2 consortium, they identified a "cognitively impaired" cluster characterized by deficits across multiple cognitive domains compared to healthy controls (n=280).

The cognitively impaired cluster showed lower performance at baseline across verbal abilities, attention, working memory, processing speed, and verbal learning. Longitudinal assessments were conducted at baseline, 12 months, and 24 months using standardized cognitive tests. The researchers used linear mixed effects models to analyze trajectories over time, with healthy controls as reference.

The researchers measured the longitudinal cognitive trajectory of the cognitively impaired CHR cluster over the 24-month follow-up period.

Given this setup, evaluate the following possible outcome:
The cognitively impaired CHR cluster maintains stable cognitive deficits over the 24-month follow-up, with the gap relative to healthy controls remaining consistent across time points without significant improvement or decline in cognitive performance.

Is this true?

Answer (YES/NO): NO